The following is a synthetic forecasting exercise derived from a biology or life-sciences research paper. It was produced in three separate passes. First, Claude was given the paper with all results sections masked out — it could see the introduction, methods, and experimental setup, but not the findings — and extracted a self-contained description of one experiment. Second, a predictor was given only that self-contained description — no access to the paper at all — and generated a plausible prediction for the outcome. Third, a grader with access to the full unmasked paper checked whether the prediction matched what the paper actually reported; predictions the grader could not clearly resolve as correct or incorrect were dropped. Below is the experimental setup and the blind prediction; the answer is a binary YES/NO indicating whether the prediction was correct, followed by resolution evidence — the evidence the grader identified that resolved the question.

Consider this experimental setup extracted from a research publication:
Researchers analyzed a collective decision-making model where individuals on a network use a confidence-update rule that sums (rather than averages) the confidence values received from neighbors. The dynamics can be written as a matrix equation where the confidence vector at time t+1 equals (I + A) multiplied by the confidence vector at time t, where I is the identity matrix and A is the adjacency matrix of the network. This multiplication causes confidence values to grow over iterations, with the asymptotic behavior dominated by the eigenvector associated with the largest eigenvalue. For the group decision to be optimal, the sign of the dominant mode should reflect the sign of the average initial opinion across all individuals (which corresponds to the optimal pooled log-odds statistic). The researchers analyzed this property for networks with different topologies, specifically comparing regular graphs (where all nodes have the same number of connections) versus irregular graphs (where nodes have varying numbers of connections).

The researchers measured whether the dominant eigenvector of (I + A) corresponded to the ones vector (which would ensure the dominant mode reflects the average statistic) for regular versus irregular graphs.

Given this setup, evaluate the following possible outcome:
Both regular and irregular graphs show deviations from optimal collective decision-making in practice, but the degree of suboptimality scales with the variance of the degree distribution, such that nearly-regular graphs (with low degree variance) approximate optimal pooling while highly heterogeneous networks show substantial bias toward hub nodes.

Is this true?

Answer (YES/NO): NO